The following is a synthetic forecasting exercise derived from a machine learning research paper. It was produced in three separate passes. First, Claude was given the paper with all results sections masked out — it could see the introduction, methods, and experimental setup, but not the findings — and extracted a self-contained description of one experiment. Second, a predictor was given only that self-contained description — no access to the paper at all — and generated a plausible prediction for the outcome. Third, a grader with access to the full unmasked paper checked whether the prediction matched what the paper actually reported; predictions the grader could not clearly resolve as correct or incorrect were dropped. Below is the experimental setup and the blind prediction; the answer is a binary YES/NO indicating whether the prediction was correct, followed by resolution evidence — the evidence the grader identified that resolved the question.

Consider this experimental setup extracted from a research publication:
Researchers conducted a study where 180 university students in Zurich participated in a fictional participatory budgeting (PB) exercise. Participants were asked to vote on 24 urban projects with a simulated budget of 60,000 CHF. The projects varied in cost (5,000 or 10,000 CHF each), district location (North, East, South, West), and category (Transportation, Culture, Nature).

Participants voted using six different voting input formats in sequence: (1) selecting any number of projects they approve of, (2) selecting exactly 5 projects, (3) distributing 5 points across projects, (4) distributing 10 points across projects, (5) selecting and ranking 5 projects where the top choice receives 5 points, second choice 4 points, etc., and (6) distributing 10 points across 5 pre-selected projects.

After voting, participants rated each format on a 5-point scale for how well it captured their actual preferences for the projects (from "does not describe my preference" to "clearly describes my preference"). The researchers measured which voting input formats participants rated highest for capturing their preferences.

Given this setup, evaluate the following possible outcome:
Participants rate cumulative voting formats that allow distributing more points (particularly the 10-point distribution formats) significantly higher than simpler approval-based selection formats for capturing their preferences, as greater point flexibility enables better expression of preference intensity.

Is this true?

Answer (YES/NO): YES